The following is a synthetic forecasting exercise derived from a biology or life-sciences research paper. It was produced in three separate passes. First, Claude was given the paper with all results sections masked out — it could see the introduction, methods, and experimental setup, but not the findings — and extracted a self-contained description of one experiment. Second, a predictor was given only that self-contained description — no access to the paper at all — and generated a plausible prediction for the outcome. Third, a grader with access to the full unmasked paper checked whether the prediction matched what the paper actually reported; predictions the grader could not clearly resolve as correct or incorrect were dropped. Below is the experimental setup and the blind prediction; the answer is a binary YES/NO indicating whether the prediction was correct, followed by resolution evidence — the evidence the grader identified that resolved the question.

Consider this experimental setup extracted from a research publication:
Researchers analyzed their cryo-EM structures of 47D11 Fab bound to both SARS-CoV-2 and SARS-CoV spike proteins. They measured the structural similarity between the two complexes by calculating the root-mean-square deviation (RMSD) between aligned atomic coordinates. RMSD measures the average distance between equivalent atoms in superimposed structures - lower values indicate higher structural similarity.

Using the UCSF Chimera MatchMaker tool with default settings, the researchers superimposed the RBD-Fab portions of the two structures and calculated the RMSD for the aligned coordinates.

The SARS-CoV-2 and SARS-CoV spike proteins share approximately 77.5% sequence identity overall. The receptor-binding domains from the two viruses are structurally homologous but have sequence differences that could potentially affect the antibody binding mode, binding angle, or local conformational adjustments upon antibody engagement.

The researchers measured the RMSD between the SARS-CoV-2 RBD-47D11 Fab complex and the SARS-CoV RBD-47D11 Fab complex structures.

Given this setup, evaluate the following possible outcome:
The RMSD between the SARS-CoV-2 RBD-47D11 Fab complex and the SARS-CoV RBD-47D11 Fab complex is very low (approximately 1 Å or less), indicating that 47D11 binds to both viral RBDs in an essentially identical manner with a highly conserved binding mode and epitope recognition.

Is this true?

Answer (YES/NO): NO